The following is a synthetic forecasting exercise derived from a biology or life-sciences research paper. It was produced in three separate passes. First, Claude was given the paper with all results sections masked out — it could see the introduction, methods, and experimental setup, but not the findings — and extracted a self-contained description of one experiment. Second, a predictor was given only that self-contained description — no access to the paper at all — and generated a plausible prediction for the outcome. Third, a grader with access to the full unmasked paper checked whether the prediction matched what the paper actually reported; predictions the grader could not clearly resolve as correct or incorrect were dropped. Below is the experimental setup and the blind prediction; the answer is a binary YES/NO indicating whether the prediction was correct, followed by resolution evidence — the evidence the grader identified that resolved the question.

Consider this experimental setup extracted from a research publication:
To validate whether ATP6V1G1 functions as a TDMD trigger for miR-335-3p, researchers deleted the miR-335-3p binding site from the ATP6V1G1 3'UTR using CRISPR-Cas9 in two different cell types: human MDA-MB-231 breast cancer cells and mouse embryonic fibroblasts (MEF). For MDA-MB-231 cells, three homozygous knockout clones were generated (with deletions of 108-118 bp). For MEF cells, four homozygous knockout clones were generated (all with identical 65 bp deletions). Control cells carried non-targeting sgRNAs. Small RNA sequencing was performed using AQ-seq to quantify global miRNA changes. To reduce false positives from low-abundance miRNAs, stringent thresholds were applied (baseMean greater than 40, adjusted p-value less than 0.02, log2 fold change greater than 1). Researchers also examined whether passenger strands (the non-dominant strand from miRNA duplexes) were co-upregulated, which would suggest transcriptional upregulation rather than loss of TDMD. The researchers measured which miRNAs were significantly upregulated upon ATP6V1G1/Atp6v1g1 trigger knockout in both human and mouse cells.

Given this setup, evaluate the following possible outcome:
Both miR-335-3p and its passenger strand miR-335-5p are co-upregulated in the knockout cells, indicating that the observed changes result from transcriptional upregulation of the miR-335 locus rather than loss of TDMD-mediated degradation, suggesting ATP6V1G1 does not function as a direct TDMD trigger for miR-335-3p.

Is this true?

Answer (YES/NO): NO